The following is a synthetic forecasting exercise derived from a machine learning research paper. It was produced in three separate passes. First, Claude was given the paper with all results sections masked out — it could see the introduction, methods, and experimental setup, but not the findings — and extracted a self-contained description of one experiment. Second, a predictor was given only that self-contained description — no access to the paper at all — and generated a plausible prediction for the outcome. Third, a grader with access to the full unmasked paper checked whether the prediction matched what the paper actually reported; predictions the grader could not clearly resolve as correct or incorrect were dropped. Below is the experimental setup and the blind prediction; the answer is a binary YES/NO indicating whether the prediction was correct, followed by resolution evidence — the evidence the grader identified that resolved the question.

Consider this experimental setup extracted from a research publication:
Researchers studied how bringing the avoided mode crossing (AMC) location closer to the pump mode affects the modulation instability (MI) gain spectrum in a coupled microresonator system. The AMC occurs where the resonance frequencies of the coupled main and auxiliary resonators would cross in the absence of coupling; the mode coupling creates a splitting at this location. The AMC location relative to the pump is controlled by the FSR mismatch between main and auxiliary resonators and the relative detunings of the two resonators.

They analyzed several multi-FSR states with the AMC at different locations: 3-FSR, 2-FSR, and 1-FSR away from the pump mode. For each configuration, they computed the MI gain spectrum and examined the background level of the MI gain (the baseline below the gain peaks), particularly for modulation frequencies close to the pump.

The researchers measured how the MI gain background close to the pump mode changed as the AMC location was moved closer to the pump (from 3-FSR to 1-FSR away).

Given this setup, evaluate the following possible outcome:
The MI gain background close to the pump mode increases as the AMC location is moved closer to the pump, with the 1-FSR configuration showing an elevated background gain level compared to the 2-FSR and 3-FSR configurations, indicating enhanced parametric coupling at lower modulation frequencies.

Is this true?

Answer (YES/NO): NO